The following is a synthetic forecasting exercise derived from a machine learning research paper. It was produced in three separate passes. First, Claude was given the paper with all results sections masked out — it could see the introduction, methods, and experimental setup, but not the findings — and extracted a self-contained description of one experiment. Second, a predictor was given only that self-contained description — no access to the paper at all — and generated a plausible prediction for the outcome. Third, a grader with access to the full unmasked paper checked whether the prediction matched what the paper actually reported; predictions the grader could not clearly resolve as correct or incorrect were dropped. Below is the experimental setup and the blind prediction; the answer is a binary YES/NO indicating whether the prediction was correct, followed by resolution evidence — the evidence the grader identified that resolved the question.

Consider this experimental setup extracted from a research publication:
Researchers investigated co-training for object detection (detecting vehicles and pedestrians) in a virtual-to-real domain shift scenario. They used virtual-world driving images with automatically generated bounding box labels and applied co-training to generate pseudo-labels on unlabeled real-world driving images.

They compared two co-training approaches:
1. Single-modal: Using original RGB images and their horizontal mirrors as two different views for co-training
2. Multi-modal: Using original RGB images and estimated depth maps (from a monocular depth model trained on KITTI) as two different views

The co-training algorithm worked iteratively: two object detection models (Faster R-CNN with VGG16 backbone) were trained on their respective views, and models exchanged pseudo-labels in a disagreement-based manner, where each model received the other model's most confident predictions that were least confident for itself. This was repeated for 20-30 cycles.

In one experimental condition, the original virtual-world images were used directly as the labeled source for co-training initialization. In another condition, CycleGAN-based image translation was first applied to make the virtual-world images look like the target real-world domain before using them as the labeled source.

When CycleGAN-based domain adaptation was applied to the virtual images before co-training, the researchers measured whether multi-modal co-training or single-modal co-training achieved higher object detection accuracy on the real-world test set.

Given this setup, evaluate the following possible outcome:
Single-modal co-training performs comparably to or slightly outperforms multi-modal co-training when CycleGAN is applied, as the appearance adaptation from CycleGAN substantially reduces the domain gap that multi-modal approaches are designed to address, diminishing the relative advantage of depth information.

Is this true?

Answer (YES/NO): YES